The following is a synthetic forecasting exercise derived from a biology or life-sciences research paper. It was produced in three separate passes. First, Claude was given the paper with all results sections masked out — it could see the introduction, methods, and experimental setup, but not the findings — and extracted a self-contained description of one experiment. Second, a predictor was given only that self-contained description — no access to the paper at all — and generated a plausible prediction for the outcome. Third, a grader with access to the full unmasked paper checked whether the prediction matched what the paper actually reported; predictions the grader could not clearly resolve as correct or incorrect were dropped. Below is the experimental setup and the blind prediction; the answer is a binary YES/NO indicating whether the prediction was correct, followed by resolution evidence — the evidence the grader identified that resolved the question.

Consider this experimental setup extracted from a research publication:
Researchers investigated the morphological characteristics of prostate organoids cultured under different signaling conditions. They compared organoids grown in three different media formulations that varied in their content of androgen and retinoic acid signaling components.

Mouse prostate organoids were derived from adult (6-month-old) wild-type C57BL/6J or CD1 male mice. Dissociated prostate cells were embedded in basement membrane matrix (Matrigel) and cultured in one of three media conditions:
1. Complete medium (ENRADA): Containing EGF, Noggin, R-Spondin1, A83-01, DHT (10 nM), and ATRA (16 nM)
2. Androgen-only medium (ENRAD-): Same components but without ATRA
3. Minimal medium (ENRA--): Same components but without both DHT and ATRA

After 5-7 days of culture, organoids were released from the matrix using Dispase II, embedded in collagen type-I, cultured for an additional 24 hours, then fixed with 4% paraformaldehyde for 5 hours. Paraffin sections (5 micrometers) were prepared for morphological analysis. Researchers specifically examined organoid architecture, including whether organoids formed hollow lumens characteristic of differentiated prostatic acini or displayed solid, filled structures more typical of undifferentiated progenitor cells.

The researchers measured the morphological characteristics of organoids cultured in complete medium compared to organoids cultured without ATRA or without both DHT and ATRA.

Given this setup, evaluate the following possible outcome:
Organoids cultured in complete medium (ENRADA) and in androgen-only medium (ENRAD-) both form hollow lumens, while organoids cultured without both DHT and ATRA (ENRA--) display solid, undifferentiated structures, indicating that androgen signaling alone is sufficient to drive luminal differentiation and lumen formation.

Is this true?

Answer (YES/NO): NO